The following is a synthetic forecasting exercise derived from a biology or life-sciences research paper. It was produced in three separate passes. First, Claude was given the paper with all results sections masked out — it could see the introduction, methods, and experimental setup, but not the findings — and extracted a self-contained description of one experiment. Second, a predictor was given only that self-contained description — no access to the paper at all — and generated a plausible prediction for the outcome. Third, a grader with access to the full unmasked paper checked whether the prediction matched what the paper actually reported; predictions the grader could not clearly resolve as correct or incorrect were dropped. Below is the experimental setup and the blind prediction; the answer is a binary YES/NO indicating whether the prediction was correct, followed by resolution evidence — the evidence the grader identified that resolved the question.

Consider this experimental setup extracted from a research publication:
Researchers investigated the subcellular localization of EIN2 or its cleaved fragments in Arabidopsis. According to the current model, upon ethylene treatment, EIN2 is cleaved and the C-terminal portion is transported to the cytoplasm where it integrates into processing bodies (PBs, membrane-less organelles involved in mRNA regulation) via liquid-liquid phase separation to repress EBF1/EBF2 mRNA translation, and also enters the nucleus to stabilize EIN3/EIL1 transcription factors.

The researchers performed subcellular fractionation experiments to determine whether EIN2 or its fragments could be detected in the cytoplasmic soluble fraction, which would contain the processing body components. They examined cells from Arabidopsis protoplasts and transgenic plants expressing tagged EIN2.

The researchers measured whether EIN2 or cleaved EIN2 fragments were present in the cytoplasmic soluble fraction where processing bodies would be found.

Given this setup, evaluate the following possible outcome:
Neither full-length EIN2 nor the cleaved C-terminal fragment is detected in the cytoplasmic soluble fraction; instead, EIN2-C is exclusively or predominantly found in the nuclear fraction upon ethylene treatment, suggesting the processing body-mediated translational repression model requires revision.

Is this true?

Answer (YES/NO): NO